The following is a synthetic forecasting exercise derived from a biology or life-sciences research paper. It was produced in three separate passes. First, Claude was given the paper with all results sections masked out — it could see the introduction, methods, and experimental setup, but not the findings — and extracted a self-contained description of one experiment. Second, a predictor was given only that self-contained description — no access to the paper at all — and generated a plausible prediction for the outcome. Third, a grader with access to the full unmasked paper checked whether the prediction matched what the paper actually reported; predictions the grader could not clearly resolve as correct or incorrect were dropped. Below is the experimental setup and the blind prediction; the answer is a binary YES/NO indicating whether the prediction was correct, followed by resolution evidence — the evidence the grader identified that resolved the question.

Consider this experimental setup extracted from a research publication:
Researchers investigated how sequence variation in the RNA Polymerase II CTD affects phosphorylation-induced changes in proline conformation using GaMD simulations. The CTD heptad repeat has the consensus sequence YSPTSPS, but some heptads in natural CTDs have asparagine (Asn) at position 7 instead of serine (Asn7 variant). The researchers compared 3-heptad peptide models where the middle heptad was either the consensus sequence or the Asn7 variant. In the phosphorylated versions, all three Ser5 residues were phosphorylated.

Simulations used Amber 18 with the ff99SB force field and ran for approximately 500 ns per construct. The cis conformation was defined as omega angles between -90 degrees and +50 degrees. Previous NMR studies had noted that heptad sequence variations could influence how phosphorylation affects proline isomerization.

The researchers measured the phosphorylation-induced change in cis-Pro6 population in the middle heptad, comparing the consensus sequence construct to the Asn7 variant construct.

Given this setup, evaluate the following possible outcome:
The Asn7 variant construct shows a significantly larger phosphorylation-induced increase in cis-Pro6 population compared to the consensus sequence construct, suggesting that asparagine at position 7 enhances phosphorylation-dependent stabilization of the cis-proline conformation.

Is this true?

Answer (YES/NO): YES